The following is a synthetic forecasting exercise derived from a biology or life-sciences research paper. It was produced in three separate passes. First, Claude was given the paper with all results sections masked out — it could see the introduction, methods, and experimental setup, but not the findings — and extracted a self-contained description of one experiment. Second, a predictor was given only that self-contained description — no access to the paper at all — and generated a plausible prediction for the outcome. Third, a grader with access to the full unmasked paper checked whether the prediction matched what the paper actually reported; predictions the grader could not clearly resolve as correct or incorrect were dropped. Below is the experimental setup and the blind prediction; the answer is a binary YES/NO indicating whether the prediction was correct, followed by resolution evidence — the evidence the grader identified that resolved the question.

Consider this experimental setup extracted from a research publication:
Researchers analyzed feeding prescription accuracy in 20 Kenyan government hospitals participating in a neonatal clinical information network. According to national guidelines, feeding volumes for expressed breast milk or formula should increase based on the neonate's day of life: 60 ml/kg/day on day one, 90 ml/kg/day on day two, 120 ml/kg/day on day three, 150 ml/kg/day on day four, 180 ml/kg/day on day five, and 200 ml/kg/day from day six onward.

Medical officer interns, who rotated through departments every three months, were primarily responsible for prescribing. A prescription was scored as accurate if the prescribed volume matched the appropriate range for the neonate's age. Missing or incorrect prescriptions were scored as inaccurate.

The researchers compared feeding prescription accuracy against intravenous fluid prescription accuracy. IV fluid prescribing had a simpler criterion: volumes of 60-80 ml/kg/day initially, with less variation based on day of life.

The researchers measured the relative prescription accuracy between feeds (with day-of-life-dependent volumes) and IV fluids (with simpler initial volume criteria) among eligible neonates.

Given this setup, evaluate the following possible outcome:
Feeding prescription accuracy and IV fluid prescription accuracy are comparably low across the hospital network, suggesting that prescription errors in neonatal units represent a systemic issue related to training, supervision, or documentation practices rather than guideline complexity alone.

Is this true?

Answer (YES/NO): NO